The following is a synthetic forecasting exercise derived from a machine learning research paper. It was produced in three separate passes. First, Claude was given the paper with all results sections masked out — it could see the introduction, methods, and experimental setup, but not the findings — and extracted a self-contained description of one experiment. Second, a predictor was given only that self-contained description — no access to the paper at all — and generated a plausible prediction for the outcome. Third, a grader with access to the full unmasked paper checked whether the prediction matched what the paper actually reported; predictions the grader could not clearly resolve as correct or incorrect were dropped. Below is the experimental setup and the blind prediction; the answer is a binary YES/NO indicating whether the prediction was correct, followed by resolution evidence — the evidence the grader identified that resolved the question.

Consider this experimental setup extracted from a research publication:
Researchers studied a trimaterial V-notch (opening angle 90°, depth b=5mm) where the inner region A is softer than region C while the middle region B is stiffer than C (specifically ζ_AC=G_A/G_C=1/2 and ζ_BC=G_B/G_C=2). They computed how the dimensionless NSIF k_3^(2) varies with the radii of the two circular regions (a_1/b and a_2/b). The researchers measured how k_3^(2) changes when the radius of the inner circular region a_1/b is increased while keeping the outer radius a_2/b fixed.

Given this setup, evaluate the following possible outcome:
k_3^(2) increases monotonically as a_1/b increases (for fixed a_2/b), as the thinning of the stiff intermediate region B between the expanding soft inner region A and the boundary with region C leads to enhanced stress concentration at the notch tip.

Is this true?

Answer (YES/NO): YES